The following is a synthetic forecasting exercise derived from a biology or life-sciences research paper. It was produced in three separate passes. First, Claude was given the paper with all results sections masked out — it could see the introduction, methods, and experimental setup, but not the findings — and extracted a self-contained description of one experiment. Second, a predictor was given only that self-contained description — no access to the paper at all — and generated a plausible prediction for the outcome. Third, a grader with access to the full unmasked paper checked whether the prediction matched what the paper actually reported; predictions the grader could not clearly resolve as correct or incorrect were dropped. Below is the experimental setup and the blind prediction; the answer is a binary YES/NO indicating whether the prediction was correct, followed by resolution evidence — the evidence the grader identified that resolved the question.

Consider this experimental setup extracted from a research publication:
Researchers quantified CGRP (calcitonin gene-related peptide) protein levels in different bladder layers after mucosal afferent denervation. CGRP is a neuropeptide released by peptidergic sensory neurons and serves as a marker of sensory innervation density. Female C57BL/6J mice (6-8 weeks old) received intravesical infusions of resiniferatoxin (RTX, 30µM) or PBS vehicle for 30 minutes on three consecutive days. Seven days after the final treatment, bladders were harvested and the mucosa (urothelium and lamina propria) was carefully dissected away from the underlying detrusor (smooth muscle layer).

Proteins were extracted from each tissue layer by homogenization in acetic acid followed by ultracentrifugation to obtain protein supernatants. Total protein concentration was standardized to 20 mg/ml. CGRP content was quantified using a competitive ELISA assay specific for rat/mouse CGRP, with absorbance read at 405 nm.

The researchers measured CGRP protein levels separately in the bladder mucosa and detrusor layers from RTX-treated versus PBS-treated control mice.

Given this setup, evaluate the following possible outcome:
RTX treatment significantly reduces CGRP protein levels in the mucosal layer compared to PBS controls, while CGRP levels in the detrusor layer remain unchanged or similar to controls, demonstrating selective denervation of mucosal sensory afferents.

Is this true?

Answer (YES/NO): NO